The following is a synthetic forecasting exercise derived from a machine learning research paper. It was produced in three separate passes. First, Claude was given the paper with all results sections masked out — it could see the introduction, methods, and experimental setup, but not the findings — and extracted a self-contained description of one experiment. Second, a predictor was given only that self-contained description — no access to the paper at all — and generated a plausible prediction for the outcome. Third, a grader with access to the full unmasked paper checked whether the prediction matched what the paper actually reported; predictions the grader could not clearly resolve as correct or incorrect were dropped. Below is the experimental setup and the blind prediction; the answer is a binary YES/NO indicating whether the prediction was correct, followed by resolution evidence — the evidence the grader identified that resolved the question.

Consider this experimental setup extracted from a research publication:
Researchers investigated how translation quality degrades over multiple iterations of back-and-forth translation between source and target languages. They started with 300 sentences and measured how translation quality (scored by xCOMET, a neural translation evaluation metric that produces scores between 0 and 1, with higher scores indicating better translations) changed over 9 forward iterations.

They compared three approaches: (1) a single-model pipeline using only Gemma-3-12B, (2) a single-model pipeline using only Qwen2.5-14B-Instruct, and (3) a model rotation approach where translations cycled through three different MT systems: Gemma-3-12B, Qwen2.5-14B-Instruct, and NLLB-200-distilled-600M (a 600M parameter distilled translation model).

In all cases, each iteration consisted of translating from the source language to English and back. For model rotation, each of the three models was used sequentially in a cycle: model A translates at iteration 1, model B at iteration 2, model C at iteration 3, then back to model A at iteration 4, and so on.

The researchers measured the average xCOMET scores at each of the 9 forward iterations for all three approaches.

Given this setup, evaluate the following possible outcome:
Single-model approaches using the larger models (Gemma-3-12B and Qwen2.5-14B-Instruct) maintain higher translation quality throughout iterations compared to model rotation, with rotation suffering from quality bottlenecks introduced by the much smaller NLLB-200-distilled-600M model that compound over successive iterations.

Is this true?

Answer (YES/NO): NO